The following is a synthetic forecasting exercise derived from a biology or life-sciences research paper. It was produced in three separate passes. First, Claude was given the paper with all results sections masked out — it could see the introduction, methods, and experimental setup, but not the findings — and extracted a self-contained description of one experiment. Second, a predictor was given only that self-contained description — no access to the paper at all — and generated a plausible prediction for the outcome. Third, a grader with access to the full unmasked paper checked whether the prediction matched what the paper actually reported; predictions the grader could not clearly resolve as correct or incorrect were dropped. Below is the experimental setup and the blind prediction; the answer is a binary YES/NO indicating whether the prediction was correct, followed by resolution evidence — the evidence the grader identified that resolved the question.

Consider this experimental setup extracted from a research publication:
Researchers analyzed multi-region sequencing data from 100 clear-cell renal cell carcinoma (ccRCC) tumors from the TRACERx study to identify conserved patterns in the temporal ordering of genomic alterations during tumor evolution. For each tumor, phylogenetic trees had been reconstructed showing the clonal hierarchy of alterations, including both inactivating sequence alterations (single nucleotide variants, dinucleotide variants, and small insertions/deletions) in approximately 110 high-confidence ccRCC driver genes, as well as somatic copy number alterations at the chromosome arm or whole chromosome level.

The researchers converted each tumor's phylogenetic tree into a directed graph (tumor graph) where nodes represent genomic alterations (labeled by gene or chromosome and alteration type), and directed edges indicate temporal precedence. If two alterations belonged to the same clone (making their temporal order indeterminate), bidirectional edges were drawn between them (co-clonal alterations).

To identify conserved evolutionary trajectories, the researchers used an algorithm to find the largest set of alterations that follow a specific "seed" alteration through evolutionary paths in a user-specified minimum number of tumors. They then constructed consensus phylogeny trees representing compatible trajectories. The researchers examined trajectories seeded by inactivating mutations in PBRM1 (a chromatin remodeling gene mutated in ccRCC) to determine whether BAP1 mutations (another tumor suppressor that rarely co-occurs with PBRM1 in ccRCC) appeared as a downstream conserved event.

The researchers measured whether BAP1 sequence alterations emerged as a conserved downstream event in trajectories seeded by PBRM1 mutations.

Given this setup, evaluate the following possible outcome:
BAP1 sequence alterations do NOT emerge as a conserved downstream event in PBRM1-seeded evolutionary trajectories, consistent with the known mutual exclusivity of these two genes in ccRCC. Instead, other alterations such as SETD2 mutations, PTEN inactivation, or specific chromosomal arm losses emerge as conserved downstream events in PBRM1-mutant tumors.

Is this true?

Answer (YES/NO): YES